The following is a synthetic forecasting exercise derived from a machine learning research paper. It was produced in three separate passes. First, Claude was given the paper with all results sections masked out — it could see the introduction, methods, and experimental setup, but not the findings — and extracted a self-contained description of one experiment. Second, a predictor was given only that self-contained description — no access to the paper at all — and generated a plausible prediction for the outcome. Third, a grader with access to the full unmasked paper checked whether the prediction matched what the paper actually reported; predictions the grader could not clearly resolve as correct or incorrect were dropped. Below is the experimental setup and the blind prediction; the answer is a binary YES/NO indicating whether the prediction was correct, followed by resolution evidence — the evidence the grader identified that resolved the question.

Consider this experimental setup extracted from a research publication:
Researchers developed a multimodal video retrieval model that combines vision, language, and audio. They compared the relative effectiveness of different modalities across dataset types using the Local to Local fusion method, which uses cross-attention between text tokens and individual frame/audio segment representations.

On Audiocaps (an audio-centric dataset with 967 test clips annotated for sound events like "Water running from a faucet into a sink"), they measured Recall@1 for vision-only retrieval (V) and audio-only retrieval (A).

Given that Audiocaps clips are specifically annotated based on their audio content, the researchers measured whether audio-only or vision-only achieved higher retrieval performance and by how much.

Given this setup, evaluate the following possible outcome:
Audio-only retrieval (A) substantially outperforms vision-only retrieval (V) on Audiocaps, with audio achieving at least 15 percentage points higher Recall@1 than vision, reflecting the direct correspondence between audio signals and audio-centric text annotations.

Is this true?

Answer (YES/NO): YES